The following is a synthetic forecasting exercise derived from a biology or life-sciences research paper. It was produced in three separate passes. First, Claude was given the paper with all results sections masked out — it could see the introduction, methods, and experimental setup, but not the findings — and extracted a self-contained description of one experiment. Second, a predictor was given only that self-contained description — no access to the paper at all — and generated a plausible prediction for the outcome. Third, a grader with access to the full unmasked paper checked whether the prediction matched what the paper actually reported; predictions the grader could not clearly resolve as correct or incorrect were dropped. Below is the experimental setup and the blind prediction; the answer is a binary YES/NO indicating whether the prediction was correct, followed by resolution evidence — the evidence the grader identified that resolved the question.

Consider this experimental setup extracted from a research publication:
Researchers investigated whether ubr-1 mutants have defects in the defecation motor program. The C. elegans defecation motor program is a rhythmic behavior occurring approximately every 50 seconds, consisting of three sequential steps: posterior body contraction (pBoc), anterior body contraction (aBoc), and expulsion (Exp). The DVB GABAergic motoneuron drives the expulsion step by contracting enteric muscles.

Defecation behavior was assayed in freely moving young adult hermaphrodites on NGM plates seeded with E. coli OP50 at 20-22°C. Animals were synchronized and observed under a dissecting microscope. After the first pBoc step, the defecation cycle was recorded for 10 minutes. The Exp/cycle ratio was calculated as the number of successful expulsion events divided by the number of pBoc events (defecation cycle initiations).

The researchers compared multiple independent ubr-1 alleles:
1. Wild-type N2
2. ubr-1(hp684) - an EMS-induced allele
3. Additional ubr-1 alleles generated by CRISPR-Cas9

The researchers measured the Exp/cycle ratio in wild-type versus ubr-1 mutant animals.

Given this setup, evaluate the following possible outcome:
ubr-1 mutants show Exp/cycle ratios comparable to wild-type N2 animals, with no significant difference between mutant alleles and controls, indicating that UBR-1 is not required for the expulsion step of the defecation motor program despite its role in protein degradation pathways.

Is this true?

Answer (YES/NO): NO